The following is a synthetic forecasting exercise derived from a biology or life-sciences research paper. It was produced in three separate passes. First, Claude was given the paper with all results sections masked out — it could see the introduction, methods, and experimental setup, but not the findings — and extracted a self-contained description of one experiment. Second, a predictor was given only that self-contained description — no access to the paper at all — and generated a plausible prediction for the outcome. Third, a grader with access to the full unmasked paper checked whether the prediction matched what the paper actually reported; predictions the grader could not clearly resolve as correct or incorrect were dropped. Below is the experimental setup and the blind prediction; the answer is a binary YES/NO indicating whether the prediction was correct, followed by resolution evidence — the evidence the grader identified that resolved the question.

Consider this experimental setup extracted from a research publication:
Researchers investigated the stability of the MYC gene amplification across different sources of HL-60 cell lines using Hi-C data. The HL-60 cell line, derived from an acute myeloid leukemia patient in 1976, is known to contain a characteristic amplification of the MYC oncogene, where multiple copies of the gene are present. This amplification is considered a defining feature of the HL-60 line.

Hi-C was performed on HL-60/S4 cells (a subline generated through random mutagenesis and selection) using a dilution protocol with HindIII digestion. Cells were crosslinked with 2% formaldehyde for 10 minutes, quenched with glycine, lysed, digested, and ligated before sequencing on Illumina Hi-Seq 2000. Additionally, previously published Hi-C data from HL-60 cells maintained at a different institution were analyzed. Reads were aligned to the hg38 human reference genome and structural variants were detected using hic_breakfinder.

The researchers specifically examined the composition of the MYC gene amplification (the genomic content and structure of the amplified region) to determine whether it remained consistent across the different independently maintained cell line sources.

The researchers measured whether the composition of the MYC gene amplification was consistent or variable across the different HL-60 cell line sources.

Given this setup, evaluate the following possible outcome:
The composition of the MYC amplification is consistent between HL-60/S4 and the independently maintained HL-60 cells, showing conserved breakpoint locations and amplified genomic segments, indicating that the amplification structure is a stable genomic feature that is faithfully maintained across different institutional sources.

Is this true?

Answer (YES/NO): YES